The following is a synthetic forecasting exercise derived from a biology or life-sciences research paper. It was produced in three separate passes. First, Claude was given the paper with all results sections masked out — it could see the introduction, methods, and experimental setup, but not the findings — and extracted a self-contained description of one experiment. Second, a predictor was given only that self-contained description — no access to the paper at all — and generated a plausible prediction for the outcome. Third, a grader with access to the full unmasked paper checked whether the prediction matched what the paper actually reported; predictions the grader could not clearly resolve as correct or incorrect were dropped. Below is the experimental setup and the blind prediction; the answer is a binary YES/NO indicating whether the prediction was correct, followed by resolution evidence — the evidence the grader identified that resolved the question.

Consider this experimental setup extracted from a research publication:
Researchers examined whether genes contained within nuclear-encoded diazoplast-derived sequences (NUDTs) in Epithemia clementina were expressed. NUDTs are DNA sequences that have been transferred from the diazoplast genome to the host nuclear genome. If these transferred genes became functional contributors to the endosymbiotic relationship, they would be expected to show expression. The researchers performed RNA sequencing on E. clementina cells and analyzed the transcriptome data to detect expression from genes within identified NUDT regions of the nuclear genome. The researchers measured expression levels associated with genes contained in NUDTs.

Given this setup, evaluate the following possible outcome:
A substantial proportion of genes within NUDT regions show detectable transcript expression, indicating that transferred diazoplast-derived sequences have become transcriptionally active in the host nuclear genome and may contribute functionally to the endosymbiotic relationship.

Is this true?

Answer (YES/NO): NO